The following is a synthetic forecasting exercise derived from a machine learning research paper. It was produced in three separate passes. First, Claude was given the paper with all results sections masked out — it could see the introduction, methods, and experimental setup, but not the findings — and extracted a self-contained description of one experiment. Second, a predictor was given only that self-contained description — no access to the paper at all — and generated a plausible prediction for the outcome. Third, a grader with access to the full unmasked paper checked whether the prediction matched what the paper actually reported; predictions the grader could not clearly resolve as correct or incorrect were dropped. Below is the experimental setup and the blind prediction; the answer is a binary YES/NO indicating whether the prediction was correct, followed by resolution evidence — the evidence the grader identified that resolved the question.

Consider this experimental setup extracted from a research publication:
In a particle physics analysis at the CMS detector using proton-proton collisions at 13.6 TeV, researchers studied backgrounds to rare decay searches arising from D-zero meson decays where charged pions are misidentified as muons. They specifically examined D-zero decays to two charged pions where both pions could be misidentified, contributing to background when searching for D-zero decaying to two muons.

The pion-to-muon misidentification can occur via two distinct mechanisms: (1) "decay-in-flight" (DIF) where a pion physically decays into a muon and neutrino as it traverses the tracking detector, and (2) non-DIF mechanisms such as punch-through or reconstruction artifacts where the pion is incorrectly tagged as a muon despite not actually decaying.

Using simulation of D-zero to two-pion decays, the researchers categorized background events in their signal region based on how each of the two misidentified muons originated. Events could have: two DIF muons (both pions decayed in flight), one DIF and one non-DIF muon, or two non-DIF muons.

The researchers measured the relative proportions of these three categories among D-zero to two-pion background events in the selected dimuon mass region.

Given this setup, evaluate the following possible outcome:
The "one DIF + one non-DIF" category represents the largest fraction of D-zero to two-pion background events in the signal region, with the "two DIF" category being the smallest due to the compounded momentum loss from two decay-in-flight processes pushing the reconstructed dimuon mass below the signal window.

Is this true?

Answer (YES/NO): NO